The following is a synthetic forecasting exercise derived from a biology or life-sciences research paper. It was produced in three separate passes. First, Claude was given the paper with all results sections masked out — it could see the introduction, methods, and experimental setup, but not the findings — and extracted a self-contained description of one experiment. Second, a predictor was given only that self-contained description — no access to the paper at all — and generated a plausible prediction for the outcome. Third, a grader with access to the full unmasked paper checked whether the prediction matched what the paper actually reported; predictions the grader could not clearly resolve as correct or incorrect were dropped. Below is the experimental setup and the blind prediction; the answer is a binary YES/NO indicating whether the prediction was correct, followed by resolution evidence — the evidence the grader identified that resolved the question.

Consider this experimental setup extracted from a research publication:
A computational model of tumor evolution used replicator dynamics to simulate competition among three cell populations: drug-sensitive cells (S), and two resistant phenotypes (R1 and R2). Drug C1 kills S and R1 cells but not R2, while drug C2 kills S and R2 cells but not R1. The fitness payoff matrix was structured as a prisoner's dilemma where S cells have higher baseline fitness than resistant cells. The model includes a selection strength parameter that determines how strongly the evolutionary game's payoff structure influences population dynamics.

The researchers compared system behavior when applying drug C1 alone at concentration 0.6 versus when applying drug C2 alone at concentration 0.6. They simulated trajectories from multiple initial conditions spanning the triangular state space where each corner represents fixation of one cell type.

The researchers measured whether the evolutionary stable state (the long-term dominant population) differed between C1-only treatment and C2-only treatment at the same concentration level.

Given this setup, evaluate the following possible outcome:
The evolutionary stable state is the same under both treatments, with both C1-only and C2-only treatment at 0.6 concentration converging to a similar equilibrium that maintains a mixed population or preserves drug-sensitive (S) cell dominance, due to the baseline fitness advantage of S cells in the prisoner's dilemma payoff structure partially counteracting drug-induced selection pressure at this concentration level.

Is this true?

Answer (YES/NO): NO